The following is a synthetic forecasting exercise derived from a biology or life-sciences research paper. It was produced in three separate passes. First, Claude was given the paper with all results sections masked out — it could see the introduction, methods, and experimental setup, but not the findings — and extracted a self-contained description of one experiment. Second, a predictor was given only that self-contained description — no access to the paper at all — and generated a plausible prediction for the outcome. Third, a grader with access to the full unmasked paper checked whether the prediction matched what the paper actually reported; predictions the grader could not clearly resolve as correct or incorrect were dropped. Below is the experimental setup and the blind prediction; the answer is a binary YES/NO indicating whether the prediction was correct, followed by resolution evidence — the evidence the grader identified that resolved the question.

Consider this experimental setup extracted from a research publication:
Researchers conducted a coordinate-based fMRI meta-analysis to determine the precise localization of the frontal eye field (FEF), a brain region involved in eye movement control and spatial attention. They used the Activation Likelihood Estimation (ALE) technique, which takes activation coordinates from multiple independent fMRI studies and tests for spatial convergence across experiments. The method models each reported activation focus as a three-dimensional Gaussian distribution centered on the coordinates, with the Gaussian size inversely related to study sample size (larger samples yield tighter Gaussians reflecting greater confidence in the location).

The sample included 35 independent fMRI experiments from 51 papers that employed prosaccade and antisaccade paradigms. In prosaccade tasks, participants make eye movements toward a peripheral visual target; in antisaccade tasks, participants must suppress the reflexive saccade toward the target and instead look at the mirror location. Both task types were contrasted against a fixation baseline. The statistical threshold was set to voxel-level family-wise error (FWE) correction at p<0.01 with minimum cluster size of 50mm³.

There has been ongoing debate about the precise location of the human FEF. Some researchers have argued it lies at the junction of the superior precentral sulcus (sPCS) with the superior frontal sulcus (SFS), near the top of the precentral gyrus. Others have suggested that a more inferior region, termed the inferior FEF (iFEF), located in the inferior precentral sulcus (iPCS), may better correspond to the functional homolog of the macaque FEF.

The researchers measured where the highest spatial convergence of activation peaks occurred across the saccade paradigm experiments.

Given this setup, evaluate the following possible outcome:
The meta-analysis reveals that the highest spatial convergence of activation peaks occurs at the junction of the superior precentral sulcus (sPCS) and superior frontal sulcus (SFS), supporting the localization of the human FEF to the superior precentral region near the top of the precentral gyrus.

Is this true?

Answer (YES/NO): NO